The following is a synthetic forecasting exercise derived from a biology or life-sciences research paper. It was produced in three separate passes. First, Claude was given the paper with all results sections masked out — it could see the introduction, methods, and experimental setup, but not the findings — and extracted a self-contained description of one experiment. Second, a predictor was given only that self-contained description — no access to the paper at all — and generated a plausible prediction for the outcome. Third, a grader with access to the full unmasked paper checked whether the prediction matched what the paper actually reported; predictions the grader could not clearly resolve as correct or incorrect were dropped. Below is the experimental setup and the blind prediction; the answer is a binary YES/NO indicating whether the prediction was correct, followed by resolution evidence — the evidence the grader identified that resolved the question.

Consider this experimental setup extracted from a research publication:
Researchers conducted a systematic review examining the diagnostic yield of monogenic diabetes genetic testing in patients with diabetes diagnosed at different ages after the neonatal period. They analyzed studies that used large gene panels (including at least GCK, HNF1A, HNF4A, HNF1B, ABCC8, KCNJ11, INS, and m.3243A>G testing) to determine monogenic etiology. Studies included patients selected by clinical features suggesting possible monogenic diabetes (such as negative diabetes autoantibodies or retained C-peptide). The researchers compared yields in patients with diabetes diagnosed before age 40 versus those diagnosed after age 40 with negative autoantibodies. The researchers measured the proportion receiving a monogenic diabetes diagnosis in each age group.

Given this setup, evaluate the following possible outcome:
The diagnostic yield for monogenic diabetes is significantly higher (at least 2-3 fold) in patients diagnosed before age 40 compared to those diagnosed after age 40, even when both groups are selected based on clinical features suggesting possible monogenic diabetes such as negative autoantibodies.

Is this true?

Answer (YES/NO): YES